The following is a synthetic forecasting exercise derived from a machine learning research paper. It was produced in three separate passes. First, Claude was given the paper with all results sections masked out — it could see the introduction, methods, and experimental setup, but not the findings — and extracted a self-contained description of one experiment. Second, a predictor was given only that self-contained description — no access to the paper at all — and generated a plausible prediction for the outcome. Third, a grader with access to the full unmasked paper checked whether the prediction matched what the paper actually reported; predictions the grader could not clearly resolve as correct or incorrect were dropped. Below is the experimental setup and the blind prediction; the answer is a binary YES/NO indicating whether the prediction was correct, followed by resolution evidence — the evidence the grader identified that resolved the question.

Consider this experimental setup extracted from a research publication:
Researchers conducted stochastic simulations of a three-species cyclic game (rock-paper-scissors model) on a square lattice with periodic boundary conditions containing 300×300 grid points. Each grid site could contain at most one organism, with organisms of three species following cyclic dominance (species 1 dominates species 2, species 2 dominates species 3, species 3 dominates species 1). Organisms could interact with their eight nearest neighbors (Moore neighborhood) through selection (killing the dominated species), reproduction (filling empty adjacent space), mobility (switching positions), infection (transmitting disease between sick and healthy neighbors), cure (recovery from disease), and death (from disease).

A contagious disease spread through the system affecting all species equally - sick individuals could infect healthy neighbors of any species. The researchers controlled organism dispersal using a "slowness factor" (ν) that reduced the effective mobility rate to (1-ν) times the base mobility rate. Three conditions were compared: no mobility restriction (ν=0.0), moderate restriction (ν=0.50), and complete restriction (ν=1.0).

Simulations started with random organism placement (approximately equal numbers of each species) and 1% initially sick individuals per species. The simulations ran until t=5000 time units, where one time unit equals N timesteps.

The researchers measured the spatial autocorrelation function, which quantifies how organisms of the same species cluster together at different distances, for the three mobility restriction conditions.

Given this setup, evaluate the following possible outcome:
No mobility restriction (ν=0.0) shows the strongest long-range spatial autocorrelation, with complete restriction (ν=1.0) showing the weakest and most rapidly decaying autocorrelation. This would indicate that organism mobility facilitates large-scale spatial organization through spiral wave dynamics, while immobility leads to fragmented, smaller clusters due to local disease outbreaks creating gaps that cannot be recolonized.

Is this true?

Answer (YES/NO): YES